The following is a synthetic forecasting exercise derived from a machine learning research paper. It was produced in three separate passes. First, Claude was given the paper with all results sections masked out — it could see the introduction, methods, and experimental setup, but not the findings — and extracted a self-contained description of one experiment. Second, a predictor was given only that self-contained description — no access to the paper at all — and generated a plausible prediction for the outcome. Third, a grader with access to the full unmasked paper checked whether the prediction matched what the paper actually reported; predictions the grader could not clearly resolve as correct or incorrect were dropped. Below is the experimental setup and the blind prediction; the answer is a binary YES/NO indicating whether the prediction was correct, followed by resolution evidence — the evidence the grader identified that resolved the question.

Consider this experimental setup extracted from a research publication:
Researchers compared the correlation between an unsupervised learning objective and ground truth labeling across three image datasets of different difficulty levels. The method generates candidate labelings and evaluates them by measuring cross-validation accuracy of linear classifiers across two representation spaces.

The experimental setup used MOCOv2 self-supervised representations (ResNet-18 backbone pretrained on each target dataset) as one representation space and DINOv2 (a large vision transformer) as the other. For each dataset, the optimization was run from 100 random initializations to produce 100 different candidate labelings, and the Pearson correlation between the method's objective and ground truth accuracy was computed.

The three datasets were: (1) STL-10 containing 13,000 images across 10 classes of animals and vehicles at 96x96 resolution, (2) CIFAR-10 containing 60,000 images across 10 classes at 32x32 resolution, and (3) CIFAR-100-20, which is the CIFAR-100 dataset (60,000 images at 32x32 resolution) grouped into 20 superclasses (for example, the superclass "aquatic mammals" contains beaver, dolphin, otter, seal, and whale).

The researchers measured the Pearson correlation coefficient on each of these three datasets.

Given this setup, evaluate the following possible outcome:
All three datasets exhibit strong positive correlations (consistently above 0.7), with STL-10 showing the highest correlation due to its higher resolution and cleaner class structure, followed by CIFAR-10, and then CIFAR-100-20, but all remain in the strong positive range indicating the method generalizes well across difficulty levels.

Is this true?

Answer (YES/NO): NO